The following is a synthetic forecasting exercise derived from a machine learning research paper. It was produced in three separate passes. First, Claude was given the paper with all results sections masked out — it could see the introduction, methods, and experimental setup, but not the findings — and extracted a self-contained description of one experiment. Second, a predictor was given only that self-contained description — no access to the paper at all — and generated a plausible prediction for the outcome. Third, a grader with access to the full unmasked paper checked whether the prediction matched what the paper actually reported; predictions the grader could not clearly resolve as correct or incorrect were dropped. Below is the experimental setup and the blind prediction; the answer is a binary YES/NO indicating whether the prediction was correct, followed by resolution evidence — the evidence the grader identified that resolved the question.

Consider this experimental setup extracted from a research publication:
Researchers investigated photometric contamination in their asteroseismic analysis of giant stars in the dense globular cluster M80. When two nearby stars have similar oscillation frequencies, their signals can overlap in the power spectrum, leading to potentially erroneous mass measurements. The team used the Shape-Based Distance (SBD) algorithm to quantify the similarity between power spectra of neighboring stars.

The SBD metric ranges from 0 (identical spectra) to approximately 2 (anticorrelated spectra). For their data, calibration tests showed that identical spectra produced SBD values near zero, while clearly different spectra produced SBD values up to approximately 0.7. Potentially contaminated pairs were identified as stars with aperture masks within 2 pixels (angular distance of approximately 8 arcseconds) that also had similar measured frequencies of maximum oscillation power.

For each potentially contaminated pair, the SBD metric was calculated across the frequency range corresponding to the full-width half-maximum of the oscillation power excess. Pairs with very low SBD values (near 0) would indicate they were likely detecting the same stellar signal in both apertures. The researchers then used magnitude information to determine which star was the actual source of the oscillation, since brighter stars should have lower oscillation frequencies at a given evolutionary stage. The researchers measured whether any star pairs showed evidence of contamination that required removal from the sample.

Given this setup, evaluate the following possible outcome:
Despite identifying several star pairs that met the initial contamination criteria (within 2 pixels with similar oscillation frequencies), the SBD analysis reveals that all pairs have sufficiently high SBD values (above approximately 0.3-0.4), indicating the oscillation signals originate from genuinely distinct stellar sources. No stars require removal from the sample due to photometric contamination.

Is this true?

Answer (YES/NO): NO